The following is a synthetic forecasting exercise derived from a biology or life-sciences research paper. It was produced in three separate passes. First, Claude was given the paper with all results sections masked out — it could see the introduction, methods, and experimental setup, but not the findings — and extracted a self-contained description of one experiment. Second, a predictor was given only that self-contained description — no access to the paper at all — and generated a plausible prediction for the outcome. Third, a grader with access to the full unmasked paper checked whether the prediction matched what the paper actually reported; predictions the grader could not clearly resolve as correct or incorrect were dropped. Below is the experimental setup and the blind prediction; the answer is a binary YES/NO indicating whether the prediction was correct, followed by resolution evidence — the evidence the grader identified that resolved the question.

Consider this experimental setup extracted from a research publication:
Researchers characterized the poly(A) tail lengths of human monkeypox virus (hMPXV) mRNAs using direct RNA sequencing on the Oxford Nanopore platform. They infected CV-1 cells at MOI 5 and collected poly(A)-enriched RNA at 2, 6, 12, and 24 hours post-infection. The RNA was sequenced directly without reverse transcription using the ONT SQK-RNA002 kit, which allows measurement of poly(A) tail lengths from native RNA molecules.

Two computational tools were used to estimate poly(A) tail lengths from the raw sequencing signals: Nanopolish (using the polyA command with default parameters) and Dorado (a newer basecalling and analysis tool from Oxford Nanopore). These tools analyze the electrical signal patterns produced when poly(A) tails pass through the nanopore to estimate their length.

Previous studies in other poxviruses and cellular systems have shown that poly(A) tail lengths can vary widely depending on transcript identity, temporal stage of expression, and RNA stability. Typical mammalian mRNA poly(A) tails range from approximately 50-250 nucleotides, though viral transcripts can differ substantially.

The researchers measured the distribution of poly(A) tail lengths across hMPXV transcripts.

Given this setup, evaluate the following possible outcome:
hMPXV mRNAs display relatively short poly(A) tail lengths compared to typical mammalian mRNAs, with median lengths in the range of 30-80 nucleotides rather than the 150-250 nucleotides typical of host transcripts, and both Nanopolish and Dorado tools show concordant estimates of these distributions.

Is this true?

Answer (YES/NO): NO